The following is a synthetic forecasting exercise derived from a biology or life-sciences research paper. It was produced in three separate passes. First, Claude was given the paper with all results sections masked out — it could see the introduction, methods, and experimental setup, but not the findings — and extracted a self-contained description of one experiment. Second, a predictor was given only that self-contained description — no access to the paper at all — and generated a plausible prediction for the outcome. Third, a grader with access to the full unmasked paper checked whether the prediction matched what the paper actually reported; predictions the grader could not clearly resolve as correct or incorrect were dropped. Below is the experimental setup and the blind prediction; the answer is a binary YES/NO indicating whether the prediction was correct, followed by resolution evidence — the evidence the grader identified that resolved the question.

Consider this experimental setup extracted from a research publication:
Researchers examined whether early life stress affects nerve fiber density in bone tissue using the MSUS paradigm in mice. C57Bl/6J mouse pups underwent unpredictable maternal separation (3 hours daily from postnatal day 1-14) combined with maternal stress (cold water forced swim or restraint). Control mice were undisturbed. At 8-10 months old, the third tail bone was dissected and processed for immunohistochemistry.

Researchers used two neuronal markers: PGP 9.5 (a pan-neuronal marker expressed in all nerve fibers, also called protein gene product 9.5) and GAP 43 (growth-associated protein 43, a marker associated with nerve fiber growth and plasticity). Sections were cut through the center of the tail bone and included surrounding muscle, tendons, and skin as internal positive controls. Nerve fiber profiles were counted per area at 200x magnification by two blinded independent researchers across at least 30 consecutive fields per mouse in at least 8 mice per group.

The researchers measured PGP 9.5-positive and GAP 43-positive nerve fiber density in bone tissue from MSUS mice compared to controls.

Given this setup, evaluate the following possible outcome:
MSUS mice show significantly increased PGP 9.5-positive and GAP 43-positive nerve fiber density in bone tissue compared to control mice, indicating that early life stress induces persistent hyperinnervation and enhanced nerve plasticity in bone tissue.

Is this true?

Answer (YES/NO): NO